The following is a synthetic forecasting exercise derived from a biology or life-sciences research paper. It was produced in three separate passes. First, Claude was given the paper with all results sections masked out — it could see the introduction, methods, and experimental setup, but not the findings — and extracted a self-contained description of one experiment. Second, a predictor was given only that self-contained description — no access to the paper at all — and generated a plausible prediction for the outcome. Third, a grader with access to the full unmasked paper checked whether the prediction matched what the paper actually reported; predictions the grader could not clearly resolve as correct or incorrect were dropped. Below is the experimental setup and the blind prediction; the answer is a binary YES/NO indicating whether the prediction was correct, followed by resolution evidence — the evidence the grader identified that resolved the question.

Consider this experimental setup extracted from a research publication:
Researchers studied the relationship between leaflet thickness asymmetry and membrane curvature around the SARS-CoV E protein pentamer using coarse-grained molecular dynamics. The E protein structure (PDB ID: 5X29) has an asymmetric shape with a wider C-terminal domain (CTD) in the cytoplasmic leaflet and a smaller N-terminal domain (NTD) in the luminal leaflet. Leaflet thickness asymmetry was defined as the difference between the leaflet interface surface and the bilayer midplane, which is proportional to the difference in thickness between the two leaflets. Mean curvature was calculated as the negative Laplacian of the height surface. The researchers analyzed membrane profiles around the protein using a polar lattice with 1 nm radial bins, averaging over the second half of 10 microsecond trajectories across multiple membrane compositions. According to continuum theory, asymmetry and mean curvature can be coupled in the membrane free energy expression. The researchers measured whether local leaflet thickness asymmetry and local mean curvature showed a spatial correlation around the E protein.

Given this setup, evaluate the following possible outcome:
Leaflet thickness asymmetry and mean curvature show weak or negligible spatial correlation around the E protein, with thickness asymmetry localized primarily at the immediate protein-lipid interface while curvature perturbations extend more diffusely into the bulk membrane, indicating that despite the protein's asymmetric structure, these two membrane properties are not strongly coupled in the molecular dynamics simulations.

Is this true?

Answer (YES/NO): NO